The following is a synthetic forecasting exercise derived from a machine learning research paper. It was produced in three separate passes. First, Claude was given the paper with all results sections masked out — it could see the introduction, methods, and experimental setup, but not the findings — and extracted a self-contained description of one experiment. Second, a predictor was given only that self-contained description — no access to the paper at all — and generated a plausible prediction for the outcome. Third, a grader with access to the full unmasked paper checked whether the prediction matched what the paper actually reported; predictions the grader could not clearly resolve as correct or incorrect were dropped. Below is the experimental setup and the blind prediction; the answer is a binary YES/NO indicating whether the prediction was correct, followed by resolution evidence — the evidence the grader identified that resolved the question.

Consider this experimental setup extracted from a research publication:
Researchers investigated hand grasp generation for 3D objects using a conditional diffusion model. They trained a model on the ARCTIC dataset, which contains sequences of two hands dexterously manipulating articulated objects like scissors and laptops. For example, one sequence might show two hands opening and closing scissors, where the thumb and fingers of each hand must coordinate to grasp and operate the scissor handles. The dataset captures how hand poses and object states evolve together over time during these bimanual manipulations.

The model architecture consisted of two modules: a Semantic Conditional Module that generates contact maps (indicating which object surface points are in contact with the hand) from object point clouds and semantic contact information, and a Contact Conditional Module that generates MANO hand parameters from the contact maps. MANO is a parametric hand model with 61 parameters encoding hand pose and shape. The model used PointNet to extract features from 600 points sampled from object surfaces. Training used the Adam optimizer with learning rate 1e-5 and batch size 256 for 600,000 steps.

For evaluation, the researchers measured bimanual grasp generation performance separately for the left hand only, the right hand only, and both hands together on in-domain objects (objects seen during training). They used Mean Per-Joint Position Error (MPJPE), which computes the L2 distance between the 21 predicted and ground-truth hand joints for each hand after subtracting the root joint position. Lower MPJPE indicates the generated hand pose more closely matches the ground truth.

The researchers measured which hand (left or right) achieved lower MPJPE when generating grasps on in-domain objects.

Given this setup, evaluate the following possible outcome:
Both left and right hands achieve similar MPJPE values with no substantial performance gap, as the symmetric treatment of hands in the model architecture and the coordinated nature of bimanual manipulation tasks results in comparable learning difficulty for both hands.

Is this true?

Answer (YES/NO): NO